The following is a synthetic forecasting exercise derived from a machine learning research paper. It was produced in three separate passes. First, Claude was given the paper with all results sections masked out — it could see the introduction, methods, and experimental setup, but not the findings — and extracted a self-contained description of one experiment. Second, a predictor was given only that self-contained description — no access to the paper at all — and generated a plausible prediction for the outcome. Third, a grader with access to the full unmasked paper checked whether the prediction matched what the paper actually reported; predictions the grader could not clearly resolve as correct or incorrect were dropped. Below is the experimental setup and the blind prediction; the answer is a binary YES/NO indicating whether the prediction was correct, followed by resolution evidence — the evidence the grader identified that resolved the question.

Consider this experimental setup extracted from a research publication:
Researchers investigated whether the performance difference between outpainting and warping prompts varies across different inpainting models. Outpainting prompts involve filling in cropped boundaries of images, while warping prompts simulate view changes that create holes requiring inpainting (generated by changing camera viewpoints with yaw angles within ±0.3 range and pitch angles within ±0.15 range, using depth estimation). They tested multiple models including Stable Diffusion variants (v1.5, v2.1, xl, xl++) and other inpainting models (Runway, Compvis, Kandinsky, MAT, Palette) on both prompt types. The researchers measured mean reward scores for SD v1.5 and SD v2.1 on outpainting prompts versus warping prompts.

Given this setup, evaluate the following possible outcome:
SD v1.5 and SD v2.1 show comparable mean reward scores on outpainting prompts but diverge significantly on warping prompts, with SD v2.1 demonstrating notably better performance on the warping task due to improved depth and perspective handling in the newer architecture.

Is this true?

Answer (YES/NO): NO